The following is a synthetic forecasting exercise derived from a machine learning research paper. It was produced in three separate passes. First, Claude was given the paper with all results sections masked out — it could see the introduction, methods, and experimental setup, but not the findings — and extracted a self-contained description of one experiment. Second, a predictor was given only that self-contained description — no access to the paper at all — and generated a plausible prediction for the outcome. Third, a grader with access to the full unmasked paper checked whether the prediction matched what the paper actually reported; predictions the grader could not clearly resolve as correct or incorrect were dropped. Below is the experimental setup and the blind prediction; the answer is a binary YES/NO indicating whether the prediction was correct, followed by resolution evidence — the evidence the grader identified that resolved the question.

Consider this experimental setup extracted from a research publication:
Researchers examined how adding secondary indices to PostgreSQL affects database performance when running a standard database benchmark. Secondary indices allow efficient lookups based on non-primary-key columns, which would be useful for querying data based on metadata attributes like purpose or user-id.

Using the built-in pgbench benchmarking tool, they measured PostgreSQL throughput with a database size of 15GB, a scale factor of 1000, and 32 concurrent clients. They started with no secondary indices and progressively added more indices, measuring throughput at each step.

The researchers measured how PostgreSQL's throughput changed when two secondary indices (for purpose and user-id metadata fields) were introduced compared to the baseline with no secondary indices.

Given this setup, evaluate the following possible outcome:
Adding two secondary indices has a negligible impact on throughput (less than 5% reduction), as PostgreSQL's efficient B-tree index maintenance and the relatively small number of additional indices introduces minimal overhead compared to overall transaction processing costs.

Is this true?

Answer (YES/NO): NO